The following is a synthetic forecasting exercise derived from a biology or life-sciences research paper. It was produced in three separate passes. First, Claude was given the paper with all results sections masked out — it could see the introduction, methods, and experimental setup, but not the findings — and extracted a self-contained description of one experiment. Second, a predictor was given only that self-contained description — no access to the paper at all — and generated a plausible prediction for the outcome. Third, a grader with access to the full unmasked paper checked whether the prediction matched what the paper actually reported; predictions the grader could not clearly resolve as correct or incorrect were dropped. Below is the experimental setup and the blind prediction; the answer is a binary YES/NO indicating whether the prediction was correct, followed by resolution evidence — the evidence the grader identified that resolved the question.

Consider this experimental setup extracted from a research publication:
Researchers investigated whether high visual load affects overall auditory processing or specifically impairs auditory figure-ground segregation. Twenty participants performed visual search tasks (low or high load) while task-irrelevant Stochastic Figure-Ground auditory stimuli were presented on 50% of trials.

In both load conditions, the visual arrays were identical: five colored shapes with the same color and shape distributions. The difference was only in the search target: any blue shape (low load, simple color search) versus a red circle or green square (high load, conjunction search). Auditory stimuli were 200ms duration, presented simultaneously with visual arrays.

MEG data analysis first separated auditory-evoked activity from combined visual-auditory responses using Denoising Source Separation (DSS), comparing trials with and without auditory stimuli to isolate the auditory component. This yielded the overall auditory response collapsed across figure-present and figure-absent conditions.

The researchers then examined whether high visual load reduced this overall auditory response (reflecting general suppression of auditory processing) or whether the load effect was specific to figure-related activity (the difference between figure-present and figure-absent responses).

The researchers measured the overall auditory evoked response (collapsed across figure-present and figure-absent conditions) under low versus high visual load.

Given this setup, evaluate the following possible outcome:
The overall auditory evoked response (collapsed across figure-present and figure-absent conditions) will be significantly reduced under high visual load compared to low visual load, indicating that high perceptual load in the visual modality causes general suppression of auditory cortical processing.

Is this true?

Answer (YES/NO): NO